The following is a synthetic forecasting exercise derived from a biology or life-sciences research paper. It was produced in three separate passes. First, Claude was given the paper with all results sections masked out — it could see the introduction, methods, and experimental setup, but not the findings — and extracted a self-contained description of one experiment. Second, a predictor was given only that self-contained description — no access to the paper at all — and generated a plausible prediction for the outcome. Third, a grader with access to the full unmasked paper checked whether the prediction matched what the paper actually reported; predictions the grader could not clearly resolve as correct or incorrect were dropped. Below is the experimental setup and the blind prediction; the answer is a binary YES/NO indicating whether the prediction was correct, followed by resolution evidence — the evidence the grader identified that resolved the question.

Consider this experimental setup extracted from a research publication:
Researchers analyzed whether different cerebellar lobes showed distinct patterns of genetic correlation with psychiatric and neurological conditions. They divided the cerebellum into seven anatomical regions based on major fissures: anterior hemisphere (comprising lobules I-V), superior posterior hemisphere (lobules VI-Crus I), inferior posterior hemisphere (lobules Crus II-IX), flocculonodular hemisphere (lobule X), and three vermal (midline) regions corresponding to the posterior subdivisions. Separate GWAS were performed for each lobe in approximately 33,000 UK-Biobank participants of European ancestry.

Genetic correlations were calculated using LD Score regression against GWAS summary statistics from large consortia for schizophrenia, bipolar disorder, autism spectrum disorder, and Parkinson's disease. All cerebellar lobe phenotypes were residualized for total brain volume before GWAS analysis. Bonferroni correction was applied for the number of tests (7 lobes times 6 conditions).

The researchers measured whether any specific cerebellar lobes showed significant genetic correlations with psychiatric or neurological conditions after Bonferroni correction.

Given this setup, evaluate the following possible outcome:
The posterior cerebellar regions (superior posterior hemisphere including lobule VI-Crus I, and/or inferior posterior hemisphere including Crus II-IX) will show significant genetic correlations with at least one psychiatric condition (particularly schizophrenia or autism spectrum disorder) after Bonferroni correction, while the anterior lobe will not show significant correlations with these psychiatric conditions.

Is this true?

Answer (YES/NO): NO